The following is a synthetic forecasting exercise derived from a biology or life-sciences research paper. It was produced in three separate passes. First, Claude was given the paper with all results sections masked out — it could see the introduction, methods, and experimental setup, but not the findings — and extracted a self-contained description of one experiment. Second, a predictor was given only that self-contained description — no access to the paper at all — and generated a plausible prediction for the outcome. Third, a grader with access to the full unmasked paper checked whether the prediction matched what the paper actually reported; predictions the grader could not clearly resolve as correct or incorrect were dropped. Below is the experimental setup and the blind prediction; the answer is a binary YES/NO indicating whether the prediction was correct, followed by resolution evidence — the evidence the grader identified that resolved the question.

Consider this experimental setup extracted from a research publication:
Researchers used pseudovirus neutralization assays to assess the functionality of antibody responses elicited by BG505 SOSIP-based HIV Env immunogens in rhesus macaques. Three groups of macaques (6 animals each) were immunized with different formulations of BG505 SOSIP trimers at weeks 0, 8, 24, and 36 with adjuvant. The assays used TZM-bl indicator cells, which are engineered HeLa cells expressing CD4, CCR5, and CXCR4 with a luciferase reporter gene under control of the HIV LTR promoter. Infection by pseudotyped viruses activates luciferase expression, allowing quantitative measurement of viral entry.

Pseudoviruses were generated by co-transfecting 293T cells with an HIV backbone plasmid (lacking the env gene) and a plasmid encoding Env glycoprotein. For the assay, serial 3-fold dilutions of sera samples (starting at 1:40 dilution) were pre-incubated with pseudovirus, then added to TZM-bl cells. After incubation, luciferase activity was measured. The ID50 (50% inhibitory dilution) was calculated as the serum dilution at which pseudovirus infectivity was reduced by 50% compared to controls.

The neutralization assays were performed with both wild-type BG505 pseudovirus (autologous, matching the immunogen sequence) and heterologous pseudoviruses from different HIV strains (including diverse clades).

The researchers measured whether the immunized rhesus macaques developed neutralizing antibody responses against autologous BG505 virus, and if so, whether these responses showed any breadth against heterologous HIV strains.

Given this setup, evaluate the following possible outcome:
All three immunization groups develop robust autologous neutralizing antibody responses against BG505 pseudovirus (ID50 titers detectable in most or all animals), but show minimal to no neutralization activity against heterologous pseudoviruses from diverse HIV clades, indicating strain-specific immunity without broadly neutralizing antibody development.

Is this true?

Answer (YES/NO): NO